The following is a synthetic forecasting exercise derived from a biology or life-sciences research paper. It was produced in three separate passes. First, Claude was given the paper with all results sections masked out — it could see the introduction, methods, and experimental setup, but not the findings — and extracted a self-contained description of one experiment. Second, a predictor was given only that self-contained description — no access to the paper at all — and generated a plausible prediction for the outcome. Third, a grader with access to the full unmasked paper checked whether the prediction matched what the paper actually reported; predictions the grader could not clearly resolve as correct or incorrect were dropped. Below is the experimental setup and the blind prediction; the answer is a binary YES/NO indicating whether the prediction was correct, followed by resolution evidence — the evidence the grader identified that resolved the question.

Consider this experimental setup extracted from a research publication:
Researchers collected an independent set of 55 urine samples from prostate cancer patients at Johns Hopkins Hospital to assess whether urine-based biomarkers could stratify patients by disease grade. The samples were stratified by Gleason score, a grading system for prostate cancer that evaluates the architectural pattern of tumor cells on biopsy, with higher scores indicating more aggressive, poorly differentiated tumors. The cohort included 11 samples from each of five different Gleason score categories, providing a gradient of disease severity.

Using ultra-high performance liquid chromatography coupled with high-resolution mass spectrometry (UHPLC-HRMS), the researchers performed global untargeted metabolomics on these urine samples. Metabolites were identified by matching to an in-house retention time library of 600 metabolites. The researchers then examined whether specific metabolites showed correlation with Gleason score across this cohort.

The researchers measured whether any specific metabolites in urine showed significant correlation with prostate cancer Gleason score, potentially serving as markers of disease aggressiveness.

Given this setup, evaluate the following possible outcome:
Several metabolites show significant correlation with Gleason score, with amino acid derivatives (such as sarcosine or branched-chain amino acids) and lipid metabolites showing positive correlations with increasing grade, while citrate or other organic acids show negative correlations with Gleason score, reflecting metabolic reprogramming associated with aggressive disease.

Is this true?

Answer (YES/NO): NO